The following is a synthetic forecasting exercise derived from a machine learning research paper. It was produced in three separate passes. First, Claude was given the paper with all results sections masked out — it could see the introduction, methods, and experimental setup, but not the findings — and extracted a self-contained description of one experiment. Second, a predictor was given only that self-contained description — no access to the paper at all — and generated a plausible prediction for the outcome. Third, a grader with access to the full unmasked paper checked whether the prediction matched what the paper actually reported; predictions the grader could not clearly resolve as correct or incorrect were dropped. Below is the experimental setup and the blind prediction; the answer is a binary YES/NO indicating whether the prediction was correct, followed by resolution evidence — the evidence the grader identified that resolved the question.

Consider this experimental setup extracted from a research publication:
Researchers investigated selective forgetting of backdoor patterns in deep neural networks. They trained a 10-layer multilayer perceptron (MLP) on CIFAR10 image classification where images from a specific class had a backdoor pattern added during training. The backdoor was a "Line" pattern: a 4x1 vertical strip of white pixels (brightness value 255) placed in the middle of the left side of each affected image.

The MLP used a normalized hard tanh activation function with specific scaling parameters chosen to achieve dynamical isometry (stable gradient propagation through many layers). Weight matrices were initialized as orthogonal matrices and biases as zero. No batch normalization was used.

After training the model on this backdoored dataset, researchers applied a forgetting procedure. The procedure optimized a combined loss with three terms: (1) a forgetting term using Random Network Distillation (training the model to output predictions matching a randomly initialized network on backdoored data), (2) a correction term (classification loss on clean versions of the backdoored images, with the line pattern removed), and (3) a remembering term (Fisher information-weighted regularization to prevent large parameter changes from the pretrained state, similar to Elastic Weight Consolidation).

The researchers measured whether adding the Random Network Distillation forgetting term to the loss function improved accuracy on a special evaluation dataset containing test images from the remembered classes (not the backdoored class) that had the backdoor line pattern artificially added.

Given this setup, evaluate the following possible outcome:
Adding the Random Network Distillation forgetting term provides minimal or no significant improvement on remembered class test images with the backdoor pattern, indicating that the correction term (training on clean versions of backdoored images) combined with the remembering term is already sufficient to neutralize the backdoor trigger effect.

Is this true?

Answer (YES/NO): YES